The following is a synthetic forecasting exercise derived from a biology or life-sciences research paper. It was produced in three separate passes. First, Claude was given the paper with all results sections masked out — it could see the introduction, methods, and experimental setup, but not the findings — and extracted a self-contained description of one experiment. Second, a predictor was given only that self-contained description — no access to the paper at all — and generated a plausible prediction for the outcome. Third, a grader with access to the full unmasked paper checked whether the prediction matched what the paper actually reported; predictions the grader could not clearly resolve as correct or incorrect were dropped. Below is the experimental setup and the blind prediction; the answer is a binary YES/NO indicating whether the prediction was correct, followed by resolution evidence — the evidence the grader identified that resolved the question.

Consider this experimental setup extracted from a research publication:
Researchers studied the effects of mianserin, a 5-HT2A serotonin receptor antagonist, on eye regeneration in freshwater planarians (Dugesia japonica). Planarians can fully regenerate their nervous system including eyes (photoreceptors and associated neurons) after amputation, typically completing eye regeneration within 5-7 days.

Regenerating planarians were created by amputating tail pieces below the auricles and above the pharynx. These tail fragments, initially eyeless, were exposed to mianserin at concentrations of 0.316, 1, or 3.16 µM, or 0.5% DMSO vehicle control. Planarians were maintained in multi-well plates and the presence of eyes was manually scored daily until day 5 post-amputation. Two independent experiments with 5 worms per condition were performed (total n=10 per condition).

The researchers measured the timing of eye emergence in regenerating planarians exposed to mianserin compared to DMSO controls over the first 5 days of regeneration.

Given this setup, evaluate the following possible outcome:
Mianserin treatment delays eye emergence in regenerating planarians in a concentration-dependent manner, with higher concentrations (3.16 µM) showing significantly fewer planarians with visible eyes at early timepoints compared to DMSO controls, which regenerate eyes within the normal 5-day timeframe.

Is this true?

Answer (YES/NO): NO